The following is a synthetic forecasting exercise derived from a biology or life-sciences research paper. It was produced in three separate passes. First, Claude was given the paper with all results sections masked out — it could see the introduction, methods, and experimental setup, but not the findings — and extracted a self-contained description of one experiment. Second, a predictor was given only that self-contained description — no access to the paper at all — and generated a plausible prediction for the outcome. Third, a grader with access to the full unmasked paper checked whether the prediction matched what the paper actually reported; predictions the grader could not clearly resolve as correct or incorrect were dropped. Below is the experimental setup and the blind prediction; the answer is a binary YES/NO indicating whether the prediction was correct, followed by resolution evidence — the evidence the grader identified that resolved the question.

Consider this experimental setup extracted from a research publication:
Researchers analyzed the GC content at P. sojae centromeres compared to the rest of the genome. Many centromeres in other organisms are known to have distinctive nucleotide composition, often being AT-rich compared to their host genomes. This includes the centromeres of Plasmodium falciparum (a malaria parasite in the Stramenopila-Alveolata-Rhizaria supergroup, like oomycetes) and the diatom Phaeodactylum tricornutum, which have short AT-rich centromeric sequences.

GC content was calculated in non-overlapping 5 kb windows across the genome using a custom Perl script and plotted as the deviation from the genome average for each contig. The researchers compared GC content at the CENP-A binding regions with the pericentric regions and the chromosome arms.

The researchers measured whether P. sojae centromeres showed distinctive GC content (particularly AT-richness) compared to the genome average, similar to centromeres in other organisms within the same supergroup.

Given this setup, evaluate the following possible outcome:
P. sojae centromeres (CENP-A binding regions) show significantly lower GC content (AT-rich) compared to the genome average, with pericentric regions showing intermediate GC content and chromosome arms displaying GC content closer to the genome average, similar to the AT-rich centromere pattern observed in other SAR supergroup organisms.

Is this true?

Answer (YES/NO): NO